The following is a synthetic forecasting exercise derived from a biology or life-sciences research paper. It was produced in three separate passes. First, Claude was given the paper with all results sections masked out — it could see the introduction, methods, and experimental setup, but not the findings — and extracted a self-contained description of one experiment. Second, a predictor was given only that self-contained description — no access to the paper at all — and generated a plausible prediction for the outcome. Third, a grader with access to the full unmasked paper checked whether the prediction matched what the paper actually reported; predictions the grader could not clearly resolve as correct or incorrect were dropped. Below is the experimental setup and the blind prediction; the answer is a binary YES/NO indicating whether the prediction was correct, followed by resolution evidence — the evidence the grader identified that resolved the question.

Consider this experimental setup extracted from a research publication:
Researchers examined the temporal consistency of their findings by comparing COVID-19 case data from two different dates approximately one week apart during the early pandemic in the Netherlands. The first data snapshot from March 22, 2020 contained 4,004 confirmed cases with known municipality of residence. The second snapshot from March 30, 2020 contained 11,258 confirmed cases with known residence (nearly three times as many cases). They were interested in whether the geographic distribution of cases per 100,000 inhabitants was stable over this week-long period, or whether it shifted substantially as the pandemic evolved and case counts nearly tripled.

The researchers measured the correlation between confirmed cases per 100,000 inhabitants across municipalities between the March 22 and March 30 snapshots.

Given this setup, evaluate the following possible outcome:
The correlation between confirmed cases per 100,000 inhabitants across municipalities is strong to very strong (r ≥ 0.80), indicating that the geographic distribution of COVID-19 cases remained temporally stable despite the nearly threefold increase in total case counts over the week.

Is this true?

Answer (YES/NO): YES